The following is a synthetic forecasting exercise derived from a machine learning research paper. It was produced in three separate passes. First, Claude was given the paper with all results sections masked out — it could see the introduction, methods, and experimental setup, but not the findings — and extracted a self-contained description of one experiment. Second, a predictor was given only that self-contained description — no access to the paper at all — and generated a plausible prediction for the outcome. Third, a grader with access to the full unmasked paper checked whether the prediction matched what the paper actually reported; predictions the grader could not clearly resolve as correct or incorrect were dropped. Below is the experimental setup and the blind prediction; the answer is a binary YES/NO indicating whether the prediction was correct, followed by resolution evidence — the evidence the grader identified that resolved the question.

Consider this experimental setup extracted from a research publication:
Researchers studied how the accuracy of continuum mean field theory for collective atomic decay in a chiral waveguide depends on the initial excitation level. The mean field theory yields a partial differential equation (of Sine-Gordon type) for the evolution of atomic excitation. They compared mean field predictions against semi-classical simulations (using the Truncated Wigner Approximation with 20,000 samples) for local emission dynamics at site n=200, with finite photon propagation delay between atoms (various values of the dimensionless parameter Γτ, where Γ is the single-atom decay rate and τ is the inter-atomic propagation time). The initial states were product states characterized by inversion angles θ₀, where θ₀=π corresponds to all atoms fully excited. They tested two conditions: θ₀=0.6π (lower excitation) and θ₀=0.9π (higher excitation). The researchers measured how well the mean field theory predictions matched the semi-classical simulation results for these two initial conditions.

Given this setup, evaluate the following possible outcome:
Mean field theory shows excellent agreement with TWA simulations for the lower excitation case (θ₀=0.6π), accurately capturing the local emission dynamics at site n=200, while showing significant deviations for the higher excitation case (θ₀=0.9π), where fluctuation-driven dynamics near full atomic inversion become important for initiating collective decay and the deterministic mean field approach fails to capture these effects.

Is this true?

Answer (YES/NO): YES